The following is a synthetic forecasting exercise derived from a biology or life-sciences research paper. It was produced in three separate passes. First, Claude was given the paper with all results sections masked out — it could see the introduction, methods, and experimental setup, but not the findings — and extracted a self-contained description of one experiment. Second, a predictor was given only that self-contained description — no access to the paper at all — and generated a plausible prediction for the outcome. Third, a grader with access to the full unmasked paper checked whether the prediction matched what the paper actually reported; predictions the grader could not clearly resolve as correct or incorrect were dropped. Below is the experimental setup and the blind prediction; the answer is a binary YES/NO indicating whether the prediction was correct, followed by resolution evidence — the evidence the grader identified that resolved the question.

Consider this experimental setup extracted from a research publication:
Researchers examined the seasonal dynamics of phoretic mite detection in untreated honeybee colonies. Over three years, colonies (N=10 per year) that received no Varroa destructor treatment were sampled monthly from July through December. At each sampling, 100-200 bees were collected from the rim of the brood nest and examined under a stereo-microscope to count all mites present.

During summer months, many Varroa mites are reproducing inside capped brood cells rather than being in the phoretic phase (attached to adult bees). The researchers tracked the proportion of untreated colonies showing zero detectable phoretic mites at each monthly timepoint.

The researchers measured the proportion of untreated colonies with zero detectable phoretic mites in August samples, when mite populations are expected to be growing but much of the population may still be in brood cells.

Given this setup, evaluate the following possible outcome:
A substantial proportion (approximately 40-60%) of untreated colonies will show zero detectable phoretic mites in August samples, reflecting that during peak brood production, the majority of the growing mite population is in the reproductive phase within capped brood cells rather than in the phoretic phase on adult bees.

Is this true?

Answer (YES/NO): NO